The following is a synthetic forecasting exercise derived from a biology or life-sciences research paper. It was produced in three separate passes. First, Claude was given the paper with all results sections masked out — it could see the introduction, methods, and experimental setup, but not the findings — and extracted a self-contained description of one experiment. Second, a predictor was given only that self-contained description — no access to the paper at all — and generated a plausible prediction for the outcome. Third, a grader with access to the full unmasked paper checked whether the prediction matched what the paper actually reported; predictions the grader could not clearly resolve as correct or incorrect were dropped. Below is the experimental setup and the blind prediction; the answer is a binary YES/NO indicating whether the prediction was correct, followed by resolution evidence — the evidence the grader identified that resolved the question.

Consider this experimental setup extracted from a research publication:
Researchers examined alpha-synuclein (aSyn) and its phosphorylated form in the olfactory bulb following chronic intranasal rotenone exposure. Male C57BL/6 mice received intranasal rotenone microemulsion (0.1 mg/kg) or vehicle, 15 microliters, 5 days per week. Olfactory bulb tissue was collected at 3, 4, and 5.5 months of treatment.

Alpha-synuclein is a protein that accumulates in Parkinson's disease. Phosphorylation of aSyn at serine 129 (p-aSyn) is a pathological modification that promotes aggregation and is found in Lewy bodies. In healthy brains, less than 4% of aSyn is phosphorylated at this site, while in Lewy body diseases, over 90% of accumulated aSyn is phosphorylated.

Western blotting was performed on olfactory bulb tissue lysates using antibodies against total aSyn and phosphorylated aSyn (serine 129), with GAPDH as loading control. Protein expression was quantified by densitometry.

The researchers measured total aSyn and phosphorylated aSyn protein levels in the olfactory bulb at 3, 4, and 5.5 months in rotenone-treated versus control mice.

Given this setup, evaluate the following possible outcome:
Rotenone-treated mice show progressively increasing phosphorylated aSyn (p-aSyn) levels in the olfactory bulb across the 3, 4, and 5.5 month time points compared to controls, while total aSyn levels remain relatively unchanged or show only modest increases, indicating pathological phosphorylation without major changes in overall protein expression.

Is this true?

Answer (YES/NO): NO